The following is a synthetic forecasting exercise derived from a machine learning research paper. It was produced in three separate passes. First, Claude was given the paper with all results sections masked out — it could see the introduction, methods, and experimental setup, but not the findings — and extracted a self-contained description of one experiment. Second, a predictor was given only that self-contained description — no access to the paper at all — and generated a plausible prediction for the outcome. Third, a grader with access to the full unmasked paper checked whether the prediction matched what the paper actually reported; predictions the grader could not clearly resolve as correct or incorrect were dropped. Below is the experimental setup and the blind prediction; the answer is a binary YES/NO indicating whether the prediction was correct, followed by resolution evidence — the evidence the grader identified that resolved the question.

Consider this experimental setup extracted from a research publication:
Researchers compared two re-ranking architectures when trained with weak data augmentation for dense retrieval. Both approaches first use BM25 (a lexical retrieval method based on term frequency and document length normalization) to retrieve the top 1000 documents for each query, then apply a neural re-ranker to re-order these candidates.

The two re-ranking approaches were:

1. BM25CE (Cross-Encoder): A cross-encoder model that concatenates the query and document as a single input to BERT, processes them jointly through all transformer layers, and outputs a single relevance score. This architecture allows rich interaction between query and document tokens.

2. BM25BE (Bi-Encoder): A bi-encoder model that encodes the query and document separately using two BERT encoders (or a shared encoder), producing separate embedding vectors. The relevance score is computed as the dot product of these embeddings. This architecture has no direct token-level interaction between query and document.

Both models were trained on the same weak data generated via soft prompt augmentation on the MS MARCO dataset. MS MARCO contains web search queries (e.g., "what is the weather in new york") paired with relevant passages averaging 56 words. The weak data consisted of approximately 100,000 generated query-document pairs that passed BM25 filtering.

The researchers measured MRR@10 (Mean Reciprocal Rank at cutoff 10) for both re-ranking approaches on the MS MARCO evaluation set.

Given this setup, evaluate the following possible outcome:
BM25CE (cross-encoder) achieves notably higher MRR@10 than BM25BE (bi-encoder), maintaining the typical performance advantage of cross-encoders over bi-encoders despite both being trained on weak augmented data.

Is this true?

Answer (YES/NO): NO